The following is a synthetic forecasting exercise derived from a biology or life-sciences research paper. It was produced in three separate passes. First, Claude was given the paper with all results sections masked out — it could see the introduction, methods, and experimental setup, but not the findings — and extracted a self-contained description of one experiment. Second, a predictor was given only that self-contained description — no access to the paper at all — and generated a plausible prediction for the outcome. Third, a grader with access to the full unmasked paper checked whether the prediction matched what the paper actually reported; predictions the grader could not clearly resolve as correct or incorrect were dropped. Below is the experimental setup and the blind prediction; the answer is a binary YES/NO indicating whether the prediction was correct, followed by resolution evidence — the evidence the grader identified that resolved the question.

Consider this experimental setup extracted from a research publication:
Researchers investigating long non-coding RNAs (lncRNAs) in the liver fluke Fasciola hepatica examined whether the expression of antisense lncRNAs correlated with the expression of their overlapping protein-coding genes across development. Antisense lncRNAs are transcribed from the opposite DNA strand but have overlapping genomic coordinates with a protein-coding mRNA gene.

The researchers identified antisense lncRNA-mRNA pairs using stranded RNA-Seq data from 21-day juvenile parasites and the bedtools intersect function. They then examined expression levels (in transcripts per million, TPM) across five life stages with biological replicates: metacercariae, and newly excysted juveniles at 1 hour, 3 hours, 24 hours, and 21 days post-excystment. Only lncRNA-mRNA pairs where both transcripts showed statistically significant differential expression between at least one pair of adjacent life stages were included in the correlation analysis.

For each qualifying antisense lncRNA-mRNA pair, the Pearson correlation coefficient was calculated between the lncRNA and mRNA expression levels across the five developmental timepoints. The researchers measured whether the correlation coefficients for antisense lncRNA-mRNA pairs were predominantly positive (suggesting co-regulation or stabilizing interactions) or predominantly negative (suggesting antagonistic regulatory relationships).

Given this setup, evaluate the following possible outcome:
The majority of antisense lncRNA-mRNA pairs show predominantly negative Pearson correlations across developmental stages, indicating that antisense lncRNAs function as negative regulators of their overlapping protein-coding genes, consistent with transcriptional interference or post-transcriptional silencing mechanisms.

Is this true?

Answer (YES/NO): NO